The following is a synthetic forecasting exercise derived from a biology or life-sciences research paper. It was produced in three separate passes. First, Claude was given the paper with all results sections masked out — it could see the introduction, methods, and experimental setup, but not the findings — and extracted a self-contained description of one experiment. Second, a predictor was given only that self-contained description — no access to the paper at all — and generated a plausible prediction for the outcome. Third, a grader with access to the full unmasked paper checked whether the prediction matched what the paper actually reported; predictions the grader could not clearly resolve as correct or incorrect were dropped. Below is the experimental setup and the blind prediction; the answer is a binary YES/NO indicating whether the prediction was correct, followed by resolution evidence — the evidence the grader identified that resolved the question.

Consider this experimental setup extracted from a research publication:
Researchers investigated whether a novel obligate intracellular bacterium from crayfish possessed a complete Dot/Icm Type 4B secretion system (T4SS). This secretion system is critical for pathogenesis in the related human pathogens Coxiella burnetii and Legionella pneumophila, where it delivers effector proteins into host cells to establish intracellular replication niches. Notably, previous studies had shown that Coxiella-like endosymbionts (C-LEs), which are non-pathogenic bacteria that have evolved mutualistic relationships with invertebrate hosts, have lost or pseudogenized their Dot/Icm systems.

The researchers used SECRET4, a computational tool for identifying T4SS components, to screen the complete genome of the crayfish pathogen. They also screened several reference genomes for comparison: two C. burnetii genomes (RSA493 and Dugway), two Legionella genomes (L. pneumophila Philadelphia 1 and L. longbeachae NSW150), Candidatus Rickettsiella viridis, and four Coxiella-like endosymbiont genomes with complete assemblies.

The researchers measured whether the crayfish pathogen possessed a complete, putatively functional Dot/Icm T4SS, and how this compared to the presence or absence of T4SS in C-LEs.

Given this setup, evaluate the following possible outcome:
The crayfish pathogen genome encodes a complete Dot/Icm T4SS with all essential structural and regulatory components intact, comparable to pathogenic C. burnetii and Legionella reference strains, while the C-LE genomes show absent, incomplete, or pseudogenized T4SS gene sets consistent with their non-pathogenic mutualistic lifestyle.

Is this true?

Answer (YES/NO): YES